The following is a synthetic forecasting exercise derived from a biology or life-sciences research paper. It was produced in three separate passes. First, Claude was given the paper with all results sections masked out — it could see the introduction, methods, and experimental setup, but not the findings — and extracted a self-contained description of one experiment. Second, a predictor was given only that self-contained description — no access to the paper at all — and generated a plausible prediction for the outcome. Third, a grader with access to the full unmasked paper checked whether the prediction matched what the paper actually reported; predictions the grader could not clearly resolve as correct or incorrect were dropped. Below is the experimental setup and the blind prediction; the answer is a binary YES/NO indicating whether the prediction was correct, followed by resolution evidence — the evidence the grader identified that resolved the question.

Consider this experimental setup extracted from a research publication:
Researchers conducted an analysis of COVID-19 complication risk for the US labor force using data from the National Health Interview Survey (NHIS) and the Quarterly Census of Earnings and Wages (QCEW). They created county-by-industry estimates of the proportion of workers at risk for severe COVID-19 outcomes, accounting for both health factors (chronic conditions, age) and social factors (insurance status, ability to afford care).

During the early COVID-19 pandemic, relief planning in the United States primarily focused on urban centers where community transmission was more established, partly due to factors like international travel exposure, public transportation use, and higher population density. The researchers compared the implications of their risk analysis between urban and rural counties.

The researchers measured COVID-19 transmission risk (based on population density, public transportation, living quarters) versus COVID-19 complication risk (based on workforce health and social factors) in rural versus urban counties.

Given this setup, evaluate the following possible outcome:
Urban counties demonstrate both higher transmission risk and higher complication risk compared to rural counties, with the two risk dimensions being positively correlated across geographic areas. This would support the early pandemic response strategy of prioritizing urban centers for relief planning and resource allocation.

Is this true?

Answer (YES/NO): NO